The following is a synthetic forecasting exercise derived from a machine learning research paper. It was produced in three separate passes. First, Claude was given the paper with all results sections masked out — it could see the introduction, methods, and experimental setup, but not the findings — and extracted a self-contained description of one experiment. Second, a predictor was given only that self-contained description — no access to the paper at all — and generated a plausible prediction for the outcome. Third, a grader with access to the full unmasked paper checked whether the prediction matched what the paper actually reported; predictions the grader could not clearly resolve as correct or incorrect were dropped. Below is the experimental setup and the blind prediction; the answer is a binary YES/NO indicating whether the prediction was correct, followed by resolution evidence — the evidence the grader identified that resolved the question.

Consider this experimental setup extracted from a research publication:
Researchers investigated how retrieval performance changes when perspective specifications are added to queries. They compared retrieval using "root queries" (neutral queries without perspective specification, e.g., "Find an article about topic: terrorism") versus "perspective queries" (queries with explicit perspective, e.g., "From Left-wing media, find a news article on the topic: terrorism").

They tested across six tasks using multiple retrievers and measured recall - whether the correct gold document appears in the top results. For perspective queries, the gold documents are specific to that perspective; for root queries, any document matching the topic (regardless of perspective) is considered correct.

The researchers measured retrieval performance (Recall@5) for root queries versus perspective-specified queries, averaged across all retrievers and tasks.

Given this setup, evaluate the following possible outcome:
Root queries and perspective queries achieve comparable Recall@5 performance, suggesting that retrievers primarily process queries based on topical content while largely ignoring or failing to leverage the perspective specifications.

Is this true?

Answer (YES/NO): NO